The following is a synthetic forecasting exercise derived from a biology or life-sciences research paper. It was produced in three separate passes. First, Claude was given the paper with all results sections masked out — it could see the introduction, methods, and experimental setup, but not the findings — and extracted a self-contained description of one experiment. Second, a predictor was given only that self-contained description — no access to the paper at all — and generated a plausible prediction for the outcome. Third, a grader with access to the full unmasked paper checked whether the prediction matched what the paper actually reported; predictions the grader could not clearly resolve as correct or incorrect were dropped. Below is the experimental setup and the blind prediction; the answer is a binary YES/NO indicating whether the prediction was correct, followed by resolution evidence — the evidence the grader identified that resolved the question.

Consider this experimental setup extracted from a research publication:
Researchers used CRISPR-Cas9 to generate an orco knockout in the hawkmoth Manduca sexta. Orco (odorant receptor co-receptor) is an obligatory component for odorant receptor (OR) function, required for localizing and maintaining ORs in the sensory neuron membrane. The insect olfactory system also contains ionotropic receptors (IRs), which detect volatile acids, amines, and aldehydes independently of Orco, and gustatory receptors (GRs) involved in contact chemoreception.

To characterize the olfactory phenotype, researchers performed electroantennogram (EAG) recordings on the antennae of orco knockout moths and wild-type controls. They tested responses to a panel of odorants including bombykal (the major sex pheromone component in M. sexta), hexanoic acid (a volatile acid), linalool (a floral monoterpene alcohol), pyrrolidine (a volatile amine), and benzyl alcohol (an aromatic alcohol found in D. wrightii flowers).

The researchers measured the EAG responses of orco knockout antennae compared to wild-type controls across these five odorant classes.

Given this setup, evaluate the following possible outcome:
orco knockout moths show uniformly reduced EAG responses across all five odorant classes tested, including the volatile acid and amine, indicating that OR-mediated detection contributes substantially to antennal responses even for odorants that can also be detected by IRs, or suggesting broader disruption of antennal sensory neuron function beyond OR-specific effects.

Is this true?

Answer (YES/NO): NO